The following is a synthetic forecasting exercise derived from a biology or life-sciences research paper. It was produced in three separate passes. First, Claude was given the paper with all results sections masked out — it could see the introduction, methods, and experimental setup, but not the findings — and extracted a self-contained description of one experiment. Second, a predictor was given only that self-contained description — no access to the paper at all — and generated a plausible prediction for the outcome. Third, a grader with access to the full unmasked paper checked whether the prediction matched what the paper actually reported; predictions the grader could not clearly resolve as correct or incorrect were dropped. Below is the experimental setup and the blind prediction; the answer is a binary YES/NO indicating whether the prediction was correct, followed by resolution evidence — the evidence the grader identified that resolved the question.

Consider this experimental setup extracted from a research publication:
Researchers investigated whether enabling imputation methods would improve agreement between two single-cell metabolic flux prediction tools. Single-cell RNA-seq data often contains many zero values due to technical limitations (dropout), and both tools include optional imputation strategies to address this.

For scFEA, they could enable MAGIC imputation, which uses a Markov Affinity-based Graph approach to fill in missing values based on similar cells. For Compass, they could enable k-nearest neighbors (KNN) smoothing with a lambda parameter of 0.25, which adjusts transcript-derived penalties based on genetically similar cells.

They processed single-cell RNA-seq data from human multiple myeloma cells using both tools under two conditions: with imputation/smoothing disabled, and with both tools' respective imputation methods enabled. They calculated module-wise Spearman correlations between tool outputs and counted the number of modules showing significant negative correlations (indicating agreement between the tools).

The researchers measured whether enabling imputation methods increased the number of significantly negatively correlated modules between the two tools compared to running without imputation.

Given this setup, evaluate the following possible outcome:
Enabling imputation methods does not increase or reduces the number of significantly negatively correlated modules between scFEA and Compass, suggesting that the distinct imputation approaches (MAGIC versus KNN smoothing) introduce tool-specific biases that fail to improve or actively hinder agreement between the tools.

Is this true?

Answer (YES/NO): YES